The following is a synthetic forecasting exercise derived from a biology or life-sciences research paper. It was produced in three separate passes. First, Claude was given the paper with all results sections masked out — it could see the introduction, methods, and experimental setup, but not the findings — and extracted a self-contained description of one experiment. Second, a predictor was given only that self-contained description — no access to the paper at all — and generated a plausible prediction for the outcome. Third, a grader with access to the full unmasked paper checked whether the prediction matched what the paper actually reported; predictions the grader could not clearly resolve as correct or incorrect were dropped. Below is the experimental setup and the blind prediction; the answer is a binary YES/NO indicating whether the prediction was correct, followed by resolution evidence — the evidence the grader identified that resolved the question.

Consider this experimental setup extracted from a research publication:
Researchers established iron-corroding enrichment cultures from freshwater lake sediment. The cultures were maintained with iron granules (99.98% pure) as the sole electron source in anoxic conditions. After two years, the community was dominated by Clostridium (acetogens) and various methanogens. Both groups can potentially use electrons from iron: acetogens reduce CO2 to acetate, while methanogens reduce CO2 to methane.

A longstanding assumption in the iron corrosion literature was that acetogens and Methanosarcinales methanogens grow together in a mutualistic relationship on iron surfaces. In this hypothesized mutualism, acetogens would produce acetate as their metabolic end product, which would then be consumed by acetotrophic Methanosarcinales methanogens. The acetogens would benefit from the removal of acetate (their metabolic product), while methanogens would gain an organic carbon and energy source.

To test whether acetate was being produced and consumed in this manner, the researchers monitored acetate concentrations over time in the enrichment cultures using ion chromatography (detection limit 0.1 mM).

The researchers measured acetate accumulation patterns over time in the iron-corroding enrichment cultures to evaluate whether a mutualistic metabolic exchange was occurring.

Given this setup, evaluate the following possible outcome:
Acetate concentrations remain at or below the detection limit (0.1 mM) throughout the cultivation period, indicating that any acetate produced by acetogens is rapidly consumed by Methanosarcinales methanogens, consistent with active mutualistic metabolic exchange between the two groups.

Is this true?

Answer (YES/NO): NO